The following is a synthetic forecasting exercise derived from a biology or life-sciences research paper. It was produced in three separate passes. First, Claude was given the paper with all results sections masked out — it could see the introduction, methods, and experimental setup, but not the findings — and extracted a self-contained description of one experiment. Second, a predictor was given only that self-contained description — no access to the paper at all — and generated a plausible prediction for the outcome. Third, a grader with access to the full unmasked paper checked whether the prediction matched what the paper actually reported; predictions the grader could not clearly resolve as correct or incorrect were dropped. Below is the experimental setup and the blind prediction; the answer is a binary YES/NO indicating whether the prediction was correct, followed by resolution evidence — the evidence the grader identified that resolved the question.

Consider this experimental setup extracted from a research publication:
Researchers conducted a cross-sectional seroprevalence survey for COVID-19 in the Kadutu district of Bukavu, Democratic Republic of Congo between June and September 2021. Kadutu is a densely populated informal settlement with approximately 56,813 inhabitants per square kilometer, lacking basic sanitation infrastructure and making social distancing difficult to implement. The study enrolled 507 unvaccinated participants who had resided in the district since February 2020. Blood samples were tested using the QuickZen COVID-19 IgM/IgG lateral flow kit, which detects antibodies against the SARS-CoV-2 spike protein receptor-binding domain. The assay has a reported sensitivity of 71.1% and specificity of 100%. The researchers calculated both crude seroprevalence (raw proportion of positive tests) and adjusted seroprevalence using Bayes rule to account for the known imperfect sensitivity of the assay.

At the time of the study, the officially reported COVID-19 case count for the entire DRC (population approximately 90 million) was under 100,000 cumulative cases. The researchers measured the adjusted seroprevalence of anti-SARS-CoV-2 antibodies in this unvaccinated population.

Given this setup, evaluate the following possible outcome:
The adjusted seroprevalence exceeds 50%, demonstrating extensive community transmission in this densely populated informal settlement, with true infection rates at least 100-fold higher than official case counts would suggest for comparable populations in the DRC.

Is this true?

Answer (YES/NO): YES